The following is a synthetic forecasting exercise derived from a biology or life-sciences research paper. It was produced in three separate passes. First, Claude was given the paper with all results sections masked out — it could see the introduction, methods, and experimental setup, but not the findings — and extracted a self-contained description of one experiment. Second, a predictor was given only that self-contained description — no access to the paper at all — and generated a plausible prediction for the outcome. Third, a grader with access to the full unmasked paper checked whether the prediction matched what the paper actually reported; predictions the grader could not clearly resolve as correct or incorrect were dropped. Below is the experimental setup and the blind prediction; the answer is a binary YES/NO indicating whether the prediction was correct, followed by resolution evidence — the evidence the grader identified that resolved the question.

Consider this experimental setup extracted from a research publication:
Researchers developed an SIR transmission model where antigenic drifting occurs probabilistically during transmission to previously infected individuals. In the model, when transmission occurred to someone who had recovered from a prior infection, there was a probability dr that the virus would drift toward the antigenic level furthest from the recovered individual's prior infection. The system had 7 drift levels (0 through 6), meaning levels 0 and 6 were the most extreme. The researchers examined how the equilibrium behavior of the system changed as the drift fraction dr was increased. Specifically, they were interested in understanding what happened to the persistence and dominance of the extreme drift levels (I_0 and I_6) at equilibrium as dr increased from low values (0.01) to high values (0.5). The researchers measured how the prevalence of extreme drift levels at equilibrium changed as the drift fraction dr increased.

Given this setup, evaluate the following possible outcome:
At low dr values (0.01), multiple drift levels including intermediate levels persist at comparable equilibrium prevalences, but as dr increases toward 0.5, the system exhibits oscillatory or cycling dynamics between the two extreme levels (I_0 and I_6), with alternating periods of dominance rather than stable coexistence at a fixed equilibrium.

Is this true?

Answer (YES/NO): NO